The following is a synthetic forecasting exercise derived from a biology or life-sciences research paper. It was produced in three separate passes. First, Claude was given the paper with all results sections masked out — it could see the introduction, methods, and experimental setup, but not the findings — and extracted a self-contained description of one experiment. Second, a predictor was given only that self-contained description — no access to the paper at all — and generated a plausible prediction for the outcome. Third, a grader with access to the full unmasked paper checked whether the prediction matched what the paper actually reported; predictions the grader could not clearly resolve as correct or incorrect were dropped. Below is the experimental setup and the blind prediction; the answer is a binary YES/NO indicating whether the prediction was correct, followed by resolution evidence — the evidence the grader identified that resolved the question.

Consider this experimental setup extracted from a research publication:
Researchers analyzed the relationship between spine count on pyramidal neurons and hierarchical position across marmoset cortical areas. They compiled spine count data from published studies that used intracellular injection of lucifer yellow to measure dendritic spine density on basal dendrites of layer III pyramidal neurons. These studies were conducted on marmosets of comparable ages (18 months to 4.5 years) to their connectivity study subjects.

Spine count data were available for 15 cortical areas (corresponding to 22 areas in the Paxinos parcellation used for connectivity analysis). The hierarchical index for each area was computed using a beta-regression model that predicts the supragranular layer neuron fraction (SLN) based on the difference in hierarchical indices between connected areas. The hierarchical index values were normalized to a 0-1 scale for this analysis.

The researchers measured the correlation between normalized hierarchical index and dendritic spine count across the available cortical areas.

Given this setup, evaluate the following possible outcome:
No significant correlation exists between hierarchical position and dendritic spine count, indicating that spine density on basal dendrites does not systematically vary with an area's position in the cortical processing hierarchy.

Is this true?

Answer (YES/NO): NO